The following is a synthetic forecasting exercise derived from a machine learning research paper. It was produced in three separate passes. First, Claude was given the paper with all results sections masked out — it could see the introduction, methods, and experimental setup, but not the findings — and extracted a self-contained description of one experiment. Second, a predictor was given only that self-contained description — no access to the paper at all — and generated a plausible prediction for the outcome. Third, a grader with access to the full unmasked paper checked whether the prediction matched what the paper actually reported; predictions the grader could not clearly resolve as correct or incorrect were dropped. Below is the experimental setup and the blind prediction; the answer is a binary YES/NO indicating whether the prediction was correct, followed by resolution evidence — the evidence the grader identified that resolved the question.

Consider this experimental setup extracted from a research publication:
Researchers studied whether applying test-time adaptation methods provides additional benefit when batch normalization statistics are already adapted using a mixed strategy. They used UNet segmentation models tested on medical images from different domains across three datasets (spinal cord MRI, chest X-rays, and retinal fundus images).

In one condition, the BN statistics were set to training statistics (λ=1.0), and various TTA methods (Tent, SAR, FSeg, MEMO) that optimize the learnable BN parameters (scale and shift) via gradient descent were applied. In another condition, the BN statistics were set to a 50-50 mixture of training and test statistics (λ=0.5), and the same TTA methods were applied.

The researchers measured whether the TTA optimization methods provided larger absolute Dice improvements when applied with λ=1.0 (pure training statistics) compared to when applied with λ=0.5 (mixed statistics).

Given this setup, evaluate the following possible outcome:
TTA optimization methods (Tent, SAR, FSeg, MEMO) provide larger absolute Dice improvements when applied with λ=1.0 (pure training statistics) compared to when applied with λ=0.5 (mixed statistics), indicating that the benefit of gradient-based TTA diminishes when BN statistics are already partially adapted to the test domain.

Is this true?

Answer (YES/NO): NO